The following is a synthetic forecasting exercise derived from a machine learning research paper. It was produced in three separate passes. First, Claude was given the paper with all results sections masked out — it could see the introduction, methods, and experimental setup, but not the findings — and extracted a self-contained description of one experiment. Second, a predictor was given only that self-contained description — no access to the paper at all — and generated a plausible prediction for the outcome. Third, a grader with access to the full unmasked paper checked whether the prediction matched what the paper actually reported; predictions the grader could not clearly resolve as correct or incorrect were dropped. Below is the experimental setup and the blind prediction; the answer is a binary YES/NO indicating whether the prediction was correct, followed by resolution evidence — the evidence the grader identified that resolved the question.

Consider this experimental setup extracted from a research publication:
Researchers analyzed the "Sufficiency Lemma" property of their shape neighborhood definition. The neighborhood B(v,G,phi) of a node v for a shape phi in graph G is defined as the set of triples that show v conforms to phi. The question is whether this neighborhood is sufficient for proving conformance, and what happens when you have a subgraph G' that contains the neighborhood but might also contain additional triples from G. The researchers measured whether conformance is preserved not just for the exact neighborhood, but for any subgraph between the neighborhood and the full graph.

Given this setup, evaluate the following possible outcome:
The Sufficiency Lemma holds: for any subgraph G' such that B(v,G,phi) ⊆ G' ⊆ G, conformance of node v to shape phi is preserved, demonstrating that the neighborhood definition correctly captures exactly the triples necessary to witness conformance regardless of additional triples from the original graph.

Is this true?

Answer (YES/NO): YES